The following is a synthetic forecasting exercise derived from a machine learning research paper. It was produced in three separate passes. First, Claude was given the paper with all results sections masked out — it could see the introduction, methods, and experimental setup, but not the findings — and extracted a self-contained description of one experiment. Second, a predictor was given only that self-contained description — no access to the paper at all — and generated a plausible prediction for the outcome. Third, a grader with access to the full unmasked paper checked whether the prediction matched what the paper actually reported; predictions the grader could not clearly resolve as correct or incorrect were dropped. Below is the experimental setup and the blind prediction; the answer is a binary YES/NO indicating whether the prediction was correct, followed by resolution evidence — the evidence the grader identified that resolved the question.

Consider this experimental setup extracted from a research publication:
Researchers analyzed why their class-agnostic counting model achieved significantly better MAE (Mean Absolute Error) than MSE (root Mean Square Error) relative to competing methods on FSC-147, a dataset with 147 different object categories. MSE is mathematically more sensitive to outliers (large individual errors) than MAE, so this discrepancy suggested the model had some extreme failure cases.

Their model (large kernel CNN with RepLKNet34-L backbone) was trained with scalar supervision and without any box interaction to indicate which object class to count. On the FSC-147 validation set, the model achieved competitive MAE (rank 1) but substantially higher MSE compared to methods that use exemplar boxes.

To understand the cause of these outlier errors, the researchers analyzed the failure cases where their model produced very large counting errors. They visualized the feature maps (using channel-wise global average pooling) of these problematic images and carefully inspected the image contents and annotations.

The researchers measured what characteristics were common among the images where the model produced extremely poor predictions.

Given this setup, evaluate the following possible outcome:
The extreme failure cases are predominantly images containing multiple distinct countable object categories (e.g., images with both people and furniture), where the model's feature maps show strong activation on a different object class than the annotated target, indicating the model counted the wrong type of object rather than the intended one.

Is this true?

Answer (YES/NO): YES